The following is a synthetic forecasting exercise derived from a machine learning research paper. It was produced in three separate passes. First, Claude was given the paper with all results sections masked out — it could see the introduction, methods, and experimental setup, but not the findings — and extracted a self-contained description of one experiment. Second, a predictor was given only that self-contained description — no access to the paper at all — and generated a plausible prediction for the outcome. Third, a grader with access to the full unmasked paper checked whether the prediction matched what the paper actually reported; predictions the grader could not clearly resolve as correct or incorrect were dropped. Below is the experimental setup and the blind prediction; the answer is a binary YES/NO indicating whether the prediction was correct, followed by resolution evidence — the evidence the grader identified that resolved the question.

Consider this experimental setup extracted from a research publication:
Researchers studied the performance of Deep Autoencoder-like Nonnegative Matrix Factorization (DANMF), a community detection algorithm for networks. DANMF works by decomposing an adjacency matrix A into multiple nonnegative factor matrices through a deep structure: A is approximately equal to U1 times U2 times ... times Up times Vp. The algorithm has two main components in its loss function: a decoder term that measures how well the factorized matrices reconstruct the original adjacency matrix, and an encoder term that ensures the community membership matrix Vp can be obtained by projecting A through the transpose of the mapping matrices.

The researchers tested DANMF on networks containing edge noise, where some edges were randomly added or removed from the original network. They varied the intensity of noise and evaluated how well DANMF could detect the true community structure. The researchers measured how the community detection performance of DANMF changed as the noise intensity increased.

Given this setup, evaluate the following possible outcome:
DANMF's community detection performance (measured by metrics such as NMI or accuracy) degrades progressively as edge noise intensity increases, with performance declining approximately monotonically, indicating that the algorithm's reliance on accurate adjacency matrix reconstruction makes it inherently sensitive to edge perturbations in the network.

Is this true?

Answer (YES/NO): YES